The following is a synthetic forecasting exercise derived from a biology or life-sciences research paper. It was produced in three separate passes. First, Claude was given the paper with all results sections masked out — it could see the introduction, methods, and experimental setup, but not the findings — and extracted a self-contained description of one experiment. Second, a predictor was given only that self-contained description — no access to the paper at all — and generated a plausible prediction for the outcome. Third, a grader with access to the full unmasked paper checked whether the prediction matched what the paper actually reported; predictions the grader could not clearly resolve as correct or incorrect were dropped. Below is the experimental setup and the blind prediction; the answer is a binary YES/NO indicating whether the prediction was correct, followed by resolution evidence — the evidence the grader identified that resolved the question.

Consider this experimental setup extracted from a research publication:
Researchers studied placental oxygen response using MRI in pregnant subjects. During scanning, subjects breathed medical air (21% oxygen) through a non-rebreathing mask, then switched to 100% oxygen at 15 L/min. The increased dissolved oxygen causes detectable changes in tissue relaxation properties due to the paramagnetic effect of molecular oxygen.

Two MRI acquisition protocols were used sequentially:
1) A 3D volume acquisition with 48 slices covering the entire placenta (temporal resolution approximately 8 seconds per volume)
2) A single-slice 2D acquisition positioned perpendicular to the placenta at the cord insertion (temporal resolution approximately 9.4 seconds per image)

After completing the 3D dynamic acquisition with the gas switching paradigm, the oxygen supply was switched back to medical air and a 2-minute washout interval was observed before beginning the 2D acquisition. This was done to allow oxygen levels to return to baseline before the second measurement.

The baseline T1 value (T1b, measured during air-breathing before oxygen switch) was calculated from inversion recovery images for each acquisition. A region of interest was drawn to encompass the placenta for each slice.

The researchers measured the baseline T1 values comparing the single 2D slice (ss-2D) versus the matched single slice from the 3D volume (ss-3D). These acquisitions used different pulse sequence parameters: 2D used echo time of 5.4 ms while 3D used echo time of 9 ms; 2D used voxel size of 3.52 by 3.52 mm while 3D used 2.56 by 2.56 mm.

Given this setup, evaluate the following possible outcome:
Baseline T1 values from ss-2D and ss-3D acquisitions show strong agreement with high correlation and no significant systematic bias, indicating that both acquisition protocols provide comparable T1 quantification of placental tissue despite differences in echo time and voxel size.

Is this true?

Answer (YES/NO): NO